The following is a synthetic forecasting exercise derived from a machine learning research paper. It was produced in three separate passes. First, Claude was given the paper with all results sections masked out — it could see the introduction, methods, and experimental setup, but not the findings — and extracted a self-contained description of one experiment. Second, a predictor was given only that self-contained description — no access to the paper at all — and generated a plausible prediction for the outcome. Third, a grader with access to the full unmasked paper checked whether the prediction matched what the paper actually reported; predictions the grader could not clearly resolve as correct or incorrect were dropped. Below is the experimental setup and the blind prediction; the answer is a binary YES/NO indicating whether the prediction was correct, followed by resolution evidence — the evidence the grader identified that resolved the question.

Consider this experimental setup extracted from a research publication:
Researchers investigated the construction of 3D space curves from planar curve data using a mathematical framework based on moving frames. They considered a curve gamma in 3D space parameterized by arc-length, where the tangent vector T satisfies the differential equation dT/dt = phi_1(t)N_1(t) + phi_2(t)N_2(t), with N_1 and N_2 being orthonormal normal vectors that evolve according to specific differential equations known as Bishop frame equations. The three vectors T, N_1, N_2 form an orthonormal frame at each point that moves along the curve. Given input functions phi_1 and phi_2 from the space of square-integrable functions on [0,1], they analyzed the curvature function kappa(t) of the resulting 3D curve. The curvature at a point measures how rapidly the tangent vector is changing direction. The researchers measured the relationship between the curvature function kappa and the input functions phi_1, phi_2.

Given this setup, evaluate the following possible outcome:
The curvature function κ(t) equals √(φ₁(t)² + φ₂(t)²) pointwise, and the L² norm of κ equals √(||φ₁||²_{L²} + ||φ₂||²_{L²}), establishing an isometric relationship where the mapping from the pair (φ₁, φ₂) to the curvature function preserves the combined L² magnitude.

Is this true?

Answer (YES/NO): YES